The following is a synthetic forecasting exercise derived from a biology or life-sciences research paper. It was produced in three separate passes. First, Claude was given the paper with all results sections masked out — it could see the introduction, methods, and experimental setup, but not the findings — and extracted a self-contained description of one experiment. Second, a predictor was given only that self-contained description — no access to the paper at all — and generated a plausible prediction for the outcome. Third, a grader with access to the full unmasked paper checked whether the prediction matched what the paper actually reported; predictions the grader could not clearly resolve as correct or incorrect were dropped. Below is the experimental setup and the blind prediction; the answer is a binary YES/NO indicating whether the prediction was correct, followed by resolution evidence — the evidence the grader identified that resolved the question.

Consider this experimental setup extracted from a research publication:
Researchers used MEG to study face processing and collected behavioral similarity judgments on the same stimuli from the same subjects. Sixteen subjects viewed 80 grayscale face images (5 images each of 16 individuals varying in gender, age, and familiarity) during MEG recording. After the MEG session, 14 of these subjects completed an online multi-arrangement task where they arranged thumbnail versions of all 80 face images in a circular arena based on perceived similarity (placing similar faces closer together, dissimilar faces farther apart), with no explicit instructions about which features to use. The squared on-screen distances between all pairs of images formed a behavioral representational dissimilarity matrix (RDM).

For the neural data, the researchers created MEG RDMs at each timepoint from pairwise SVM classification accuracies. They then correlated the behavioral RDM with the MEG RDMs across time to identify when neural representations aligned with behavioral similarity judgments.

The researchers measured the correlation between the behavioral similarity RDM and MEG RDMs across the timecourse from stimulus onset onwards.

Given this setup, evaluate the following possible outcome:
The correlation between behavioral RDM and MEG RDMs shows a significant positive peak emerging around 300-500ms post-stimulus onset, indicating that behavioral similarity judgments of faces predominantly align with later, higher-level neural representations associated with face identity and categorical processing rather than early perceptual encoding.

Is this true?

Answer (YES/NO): NO